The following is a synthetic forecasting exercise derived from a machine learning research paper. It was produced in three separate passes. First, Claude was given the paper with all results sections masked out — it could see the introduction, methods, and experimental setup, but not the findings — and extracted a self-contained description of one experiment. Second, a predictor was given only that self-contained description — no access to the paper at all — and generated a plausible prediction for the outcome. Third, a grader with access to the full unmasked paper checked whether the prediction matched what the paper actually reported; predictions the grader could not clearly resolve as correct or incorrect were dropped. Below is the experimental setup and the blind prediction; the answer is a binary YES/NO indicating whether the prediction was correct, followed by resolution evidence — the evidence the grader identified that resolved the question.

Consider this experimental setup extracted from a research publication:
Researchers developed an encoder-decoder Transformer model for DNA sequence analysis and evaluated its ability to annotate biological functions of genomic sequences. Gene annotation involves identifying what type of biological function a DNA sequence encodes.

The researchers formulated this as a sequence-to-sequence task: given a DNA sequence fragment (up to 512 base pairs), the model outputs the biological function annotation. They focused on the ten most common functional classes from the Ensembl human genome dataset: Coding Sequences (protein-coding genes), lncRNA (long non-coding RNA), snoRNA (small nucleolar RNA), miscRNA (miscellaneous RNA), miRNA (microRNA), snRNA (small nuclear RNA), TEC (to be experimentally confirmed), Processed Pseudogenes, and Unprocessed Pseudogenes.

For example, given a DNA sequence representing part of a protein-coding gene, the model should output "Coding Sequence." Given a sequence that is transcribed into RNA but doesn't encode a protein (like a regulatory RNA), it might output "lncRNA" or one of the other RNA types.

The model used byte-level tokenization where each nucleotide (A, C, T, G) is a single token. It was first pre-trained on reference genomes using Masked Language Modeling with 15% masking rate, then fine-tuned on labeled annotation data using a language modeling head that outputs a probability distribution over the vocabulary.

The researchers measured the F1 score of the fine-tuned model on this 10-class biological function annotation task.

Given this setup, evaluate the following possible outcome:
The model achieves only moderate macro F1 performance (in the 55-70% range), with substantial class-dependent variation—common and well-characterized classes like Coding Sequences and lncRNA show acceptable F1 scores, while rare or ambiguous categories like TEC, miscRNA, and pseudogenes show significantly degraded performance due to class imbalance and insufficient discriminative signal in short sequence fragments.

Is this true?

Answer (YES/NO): NO